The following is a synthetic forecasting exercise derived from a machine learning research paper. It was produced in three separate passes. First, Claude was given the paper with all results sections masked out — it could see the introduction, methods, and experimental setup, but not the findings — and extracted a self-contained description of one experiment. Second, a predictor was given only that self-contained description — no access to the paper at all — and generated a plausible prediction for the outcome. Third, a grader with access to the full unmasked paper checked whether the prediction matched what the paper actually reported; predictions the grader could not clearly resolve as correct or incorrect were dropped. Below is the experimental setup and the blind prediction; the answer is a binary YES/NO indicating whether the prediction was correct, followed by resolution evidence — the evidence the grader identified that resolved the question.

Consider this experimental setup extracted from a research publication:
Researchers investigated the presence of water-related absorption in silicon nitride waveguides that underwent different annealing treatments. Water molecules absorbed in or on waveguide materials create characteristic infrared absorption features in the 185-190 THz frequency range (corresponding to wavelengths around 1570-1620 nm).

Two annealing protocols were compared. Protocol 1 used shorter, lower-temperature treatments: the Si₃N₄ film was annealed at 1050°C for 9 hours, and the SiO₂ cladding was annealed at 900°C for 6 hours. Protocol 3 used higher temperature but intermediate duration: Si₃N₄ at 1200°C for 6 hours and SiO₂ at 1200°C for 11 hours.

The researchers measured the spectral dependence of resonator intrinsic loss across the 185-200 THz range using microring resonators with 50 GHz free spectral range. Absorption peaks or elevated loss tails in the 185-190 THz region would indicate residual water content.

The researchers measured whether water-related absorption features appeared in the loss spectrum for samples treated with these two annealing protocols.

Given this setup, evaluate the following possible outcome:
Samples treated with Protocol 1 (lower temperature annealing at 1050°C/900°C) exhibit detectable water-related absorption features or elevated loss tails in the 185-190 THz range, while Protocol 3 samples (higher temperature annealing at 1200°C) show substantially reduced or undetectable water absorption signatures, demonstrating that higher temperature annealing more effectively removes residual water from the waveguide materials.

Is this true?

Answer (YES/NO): NO